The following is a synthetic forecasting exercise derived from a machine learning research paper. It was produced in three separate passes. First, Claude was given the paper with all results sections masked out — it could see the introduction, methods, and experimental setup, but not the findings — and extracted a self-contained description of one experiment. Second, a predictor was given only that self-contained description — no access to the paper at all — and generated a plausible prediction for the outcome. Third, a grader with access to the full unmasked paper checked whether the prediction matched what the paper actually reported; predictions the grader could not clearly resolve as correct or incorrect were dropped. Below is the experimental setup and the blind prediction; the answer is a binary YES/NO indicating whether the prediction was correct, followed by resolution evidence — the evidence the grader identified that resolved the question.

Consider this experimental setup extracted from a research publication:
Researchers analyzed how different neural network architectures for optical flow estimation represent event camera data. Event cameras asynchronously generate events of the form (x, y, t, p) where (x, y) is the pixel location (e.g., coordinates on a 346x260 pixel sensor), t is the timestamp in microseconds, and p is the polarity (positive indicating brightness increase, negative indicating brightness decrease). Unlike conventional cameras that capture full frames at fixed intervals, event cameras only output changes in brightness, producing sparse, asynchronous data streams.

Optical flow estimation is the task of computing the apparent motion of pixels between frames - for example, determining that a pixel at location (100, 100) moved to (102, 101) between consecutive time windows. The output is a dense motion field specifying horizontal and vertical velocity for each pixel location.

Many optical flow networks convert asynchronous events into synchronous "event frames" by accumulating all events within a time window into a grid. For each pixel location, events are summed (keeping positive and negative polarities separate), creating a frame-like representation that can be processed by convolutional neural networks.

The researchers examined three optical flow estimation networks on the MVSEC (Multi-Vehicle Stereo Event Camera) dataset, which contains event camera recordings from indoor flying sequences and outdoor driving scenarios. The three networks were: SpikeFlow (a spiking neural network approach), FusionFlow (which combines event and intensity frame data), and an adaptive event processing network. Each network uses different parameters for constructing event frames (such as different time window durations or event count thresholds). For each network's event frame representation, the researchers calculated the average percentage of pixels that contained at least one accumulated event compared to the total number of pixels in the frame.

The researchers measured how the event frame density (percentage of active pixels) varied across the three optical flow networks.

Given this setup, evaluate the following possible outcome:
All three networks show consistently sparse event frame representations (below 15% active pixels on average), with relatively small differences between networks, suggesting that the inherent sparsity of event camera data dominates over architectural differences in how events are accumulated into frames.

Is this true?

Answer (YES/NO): NO